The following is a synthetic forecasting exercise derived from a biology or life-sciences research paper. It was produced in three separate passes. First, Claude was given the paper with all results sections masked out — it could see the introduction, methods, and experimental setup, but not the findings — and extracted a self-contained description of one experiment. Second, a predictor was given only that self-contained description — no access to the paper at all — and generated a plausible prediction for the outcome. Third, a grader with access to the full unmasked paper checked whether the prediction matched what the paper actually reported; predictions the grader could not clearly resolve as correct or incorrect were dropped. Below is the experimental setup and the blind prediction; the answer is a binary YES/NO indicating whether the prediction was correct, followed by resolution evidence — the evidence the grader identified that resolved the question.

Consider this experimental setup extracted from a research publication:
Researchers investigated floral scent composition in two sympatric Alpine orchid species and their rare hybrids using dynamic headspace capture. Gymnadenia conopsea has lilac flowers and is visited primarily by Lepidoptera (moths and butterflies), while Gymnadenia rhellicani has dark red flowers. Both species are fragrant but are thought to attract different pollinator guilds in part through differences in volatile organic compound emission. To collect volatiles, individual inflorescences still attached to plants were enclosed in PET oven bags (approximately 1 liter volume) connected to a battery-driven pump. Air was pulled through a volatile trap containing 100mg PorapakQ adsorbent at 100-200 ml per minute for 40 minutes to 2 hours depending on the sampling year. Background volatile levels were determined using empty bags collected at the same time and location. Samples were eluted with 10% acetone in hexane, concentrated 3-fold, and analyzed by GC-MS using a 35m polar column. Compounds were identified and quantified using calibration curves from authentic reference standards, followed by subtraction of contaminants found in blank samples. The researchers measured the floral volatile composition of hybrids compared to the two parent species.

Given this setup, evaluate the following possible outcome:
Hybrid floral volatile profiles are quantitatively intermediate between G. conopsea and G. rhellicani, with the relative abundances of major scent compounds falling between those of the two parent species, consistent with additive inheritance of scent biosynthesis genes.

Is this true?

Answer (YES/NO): NO